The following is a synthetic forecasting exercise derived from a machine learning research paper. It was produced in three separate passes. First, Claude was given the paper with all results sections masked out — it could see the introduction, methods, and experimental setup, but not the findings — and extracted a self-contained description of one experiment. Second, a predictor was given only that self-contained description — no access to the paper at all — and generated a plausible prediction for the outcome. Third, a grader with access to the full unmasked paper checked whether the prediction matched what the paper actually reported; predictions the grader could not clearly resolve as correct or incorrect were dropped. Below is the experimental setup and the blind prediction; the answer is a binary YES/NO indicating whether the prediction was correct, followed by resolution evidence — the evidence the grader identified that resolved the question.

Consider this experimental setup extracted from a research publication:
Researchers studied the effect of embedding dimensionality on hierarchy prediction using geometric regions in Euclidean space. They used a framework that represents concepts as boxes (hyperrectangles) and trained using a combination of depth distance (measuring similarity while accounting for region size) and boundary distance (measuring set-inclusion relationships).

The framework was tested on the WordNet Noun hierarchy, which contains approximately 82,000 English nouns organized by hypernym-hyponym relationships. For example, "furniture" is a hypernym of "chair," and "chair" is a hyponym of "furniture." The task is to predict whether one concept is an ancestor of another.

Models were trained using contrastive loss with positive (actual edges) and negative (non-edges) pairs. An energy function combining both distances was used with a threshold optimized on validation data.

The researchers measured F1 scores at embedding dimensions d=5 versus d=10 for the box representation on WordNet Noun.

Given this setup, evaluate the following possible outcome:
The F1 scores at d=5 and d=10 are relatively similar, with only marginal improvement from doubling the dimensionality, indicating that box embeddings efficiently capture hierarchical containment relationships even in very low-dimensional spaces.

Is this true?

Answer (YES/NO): NO